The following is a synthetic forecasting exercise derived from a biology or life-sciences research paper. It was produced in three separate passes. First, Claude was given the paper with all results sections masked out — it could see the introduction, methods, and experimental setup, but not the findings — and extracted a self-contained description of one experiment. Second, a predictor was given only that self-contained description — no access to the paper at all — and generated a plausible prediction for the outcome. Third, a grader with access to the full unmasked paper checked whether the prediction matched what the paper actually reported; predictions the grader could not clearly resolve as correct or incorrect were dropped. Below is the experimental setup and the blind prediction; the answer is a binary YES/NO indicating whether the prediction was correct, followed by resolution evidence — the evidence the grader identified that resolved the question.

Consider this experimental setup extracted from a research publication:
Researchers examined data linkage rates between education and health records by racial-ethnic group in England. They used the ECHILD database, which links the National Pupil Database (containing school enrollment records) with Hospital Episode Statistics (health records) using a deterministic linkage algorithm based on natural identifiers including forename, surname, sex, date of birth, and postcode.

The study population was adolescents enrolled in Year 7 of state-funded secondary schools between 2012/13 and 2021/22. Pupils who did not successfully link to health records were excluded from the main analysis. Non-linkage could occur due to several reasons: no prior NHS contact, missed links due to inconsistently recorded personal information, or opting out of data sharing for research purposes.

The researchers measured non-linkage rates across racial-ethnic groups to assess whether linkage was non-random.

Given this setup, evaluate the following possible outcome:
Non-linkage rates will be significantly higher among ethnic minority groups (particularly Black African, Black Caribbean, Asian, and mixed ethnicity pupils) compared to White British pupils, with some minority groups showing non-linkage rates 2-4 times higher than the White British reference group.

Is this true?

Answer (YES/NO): YES